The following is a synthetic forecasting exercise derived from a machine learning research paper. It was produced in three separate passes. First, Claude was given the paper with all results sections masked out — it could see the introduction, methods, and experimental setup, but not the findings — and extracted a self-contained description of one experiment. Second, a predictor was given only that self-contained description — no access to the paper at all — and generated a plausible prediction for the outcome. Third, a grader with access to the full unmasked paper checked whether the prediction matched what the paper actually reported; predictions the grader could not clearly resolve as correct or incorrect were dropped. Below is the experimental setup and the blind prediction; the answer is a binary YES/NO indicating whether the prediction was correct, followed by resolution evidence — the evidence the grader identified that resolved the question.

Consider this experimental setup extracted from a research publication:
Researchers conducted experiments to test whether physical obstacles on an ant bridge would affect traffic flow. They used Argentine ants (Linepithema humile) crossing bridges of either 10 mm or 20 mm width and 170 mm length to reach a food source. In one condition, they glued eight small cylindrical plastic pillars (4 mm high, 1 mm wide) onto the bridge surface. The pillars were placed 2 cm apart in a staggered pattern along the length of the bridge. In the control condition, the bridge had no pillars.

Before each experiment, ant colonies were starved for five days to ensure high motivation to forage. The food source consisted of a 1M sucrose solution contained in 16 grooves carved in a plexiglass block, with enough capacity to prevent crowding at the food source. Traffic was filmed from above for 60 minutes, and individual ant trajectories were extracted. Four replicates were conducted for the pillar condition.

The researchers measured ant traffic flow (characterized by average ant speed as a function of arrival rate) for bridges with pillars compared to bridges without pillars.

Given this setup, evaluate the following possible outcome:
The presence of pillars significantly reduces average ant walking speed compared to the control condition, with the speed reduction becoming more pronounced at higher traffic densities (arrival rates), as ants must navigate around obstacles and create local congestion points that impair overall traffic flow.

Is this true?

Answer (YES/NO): NO